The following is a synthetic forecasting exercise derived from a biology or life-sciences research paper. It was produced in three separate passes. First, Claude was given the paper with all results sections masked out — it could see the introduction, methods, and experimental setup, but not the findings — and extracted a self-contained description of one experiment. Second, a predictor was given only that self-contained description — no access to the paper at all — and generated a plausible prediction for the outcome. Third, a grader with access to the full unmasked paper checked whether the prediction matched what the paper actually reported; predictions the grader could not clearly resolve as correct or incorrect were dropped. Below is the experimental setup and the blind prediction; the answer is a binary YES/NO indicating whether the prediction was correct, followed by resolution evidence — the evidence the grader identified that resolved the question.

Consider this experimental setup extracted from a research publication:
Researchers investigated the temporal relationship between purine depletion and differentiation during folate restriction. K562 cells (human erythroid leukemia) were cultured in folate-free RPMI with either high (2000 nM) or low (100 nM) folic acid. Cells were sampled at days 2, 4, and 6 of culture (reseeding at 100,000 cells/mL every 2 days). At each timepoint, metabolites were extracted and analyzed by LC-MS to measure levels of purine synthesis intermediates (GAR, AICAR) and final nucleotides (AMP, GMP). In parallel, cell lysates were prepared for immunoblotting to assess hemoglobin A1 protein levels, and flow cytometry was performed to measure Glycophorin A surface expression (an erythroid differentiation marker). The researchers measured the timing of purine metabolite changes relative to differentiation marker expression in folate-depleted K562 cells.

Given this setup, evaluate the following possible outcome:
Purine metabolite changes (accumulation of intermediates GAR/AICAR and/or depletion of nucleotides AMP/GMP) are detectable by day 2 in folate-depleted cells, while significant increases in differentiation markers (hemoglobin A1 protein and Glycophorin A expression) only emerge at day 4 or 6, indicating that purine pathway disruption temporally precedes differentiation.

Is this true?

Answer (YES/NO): YES